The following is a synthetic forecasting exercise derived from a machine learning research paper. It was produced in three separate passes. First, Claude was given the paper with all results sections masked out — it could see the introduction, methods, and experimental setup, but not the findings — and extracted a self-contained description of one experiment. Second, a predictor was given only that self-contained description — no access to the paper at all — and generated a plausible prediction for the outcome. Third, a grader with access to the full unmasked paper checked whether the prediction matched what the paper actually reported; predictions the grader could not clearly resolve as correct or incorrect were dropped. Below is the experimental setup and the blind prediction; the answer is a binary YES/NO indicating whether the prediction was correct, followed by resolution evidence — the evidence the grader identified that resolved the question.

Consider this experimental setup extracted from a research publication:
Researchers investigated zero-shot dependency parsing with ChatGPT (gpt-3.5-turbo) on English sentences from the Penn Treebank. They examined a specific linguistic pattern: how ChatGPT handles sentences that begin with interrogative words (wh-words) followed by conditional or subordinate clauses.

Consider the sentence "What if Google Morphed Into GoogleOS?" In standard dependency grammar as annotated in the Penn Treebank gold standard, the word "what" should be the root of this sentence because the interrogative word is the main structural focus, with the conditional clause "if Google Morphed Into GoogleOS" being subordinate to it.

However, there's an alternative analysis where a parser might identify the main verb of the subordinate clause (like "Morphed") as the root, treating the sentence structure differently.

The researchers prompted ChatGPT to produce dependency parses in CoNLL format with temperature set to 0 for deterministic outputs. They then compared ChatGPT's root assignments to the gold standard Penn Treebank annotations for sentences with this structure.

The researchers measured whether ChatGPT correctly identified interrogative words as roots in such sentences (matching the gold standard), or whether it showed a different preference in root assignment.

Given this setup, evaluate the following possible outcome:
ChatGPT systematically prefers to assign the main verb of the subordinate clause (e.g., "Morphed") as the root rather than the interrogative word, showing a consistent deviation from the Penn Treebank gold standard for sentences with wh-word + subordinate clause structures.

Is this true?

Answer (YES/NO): YES